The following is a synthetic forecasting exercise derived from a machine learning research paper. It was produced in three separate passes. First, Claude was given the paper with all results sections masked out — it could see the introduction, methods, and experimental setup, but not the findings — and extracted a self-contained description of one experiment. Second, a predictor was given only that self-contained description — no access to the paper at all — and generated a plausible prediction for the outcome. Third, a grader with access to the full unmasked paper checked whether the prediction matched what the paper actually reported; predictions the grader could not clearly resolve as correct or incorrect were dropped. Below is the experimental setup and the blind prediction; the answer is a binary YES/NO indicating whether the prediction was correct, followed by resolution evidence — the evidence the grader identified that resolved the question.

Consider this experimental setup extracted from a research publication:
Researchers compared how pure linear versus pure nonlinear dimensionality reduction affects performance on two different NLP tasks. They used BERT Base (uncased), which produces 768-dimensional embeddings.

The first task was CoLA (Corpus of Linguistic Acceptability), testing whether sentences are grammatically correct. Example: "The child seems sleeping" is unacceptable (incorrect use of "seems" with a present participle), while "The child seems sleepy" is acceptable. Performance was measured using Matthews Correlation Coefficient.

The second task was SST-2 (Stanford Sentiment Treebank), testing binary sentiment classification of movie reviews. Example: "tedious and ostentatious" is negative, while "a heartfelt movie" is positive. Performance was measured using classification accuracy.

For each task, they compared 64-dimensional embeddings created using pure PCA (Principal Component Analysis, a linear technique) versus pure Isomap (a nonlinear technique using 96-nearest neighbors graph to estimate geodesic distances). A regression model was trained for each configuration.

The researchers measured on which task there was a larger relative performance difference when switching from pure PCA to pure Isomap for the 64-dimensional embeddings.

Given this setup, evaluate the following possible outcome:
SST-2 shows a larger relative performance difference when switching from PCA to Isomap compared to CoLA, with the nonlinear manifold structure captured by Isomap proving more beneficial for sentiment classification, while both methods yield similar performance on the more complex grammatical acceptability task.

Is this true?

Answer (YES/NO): NO